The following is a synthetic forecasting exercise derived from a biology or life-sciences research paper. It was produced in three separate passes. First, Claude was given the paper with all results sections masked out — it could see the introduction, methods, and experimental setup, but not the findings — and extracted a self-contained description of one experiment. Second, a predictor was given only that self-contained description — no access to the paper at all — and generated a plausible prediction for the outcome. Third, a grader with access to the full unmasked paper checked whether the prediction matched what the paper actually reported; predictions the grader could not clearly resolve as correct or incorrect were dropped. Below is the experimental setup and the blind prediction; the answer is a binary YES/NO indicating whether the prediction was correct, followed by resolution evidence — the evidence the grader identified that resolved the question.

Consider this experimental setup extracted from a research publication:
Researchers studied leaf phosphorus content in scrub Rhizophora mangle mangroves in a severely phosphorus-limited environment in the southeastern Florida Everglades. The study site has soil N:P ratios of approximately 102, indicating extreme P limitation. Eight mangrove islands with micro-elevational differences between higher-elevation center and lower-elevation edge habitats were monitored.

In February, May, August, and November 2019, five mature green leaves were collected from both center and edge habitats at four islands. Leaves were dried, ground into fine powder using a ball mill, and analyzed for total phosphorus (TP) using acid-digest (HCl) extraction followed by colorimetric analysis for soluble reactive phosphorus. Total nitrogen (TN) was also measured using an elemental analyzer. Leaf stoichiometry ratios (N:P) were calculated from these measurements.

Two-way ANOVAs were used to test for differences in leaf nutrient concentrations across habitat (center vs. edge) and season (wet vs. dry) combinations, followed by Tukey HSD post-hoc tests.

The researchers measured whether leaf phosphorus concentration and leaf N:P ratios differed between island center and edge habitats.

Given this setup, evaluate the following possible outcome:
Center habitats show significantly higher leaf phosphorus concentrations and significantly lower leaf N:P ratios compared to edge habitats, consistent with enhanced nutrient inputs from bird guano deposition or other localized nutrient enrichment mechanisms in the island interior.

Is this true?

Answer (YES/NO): NO